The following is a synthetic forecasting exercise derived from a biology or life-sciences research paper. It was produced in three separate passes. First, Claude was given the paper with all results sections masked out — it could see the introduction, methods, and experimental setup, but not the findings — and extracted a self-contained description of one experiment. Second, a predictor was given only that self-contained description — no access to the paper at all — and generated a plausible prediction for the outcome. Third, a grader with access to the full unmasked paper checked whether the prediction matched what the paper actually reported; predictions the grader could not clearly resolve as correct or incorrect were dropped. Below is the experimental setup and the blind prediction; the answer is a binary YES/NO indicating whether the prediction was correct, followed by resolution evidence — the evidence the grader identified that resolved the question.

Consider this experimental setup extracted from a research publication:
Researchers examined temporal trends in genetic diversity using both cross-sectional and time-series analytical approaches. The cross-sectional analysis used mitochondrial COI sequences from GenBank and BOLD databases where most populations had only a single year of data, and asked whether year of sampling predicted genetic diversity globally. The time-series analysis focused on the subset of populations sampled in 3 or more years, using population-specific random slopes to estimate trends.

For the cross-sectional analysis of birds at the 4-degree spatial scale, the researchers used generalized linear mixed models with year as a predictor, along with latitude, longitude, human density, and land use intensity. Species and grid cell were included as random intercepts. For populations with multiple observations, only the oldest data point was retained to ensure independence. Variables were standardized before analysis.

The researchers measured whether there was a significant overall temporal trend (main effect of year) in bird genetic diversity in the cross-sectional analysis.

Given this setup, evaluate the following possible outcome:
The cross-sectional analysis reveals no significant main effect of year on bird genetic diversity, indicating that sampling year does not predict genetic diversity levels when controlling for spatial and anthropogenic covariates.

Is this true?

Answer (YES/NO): YES